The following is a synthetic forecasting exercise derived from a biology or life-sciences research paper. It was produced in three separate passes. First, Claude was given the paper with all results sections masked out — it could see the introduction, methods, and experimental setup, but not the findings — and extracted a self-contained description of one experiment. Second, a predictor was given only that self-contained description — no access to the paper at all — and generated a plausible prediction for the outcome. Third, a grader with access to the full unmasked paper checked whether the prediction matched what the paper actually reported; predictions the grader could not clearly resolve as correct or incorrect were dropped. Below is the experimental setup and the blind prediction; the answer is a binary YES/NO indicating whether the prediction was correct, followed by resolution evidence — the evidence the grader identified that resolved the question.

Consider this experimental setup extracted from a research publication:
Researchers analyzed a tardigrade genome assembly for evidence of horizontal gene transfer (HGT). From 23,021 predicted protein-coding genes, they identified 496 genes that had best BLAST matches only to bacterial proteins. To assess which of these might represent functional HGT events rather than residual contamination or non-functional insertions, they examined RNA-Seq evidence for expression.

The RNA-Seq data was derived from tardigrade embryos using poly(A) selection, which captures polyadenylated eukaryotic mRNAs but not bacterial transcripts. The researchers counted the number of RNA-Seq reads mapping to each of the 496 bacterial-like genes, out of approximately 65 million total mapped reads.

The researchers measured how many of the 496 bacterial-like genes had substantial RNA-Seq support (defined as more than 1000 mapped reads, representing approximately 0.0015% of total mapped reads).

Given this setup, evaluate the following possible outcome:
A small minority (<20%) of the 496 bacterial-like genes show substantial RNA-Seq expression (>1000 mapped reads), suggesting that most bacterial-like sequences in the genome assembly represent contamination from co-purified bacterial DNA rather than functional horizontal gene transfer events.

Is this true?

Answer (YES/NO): YES